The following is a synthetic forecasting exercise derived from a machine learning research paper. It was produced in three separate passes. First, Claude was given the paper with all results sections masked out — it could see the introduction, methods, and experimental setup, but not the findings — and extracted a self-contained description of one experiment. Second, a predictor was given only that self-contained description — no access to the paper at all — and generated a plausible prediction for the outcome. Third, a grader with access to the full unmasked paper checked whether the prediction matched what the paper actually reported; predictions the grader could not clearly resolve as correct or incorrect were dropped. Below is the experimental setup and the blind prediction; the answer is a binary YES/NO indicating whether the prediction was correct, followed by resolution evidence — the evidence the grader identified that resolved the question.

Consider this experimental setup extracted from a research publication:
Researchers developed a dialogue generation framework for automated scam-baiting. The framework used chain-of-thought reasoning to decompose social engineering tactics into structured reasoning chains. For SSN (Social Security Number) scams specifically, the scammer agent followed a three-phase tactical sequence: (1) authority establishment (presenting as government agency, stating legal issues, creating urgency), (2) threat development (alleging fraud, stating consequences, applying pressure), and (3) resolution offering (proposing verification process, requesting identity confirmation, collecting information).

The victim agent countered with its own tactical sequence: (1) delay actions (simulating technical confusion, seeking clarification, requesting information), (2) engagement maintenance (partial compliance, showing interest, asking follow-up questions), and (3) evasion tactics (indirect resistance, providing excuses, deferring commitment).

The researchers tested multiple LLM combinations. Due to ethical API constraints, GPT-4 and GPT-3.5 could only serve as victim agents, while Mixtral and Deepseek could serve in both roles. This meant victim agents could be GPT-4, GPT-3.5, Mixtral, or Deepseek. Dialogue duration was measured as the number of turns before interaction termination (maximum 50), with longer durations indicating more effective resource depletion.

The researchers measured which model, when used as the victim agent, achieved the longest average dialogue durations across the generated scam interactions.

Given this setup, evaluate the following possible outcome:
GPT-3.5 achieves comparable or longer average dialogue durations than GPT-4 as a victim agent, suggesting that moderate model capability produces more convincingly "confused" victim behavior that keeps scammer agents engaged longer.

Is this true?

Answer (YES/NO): NO